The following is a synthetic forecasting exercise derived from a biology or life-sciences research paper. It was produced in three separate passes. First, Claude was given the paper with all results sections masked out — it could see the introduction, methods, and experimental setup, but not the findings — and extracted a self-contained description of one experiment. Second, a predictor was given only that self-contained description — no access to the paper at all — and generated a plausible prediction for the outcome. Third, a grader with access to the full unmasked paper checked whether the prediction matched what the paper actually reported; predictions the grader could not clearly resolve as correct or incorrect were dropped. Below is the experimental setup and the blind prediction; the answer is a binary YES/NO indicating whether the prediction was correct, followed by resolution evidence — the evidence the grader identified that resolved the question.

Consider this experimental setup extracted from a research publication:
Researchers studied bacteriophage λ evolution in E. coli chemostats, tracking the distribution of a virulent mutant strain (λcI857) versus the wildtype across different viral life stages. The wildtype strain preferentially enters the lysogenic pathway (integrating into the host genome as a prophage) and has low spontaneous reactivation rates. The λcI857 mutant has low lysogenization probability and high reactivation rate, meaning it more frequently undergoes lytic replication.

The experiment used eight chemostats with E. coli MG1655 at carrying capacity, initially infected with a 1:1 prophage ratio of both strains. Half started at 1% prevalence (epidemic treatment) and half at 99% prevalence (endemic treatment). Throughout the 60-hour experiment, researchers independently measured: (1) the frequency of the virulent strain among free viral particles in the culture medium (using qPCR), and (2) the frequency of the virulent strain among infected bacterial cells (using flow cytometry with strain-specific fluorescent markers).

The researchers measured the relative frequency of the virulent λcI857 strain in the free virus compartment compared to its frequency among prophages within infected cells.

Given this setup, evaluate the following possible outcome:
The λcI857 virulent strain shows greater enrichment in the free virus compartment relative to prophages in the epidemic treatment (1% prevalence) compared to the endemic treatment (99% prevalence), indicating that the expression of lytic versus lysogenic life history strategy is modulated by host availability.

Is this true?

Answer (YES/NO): NO